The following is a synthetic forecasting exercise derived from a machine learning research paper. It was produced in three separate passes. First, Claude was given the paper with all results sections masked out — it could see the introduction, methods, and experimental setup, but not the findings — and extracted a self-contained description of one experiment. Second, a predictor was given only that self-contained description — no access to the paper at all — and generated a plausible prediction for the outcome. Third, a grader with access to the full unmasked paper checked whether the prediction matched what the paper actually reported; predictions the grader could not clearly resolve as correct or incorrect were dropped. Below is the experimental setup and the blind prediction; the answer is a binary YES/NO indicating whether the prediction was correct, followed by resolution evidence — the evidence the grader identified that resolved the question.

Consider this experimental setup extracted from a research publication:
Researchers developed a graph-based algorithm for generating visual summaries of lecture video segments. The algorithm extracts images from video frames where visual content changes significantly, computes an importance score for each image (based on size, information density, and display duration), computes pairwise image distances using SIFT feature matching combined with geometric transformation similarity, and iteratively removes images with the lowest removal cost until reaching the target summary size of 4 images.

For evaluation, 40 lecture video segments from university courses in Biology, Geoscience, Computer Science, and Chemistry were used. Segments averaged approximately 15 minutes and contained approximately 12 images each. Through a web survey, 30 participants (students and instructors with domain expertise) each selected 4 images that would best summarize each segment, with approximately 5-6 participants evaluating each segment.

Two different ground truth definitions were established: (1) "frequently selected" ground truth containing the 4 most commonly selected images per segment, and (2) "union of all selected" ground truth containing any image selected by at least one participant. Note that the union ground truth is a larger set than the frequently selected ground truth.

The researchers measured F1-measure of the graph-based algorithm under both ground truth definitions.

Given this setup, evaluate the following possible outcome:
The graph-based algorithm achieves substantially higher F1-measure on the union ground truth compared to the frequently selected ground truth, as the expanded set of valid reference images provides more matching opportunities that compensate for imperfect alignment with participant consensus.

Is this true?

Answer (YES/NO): NO